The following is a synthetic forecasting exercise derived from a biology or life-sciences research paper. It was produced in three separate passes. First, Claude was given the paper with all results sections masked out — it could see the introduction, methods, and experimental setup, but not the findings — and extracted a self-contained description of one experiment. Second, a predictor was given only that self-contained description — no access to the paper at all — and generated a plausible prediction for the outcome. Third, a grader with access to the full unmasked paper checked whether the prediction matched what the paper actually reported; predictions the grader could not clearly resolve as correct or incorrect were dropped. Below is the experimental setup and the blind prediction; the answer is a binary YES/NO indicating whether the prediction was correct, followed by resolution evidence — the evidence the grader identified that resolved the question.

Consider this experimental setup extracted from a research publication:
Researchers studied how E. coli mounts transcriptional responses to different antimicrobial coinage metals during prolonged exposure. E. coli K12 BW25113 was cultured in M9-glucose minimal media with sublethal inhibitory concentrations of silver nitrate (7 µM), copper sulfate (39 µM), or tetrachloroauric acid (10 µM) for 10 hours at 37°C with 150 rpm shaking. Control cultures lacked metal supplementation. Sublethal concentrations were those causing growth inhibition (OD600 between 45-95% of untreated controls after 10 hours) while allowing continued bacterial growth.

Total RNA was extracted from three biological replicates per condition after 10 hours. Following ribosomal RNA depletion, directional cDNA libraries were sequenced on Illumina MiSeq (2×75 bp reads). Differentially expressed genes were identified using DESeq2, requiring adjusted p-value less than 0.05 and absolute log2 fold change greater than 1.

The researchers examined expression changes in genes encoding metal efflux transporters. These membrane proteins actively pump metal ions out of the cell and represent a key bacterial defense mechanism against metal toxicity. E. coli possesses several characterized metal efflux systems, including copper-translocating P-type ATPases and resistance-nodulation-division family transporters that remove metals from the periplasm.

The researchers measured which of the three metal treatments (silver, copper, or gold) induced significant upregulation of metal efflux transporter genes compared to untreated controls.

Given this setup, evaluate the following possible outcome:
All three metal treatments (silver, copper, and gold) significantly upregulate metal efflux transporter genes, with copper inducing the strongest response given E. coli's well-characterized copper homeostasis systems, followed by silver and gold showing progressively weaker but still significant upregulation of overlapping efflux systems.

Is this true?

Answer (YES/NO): NO